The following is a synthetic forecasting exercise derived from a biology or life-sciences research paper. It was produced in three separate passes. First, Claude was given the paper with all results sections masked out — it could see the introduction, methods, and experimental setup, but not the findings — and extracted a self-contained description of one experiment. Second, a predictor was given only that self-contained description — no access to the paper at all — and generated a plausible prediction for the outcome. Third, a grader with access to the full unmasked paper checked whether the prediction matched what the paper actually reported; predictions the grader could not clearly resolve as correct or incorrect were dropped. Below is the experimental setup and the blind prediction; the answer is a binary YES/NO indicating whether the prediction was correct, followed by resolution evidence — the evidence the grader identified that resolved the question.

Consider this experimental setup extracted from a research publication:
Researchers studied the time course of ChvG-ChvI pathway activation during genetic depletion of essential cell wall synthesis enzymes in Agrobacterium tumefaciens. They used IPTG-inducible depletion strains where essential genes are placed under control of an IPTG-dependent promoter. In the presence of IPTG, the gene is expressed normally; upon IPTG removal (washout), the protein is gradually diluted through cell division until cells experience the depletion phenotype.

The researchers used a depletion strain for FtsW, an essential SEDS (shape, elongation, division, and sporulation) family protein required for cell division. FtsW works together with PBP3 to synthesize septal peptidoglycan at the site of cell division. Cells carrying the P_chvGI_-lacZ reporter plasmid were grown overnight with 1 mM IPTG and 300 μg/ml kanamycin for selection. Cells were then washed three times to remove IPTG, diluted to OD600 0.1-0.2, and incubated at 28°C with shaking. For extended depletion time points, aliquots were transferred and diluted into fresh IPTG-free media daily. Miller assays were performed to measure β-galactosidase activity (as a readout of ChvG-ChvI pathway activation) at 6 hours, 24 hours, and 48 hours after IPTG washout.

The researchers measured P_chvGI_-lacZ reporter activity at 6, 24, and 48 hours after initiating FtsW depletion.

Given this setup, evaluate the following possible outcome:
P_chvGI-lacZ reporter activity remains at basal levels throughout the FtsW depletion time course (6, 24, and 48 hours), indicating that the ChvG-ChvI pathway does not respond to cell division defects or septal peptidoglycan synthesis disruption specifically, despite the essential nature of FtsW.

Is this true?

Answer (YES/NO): NO